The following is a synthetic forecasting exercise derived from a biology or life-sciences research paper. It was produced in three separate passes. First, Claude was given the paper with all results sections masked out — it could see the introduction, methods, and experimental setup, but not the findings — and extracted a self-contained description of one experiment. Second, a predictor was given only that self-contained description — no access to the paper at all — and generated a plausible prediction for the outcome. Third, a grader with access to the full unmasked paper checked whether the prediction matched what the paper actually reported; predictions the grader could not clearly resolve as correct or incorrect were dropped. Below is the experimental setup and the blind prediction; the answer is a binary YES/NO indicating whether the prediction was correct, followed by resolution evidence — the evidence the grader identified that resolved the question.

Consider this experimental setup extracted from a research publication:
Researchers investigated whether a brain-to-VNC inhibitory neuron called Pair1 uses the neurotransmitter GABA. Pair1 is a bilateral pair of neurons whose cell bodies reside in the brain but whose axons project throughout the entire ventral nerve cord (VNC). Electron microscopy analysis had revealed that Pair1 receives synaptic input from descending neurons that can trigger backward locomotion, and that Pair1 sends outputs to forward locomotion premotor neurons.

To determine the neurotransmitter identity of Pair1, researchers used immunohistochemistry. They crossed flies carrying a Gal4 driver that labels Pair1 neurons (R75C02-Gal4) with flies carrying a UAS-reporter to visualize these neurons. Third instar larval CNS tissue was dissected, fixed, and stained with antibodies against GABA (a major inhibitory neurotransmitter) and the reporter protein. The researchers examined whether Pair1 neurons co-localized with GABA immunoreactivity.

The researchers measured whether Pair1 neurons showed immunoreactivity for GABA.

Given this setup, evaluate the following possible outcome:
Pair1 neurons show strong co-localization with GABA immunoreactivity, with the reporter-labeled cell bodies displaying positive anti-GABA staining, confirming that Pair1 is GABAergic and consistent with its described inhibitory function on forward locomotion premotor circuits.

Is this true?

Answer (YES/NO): YES